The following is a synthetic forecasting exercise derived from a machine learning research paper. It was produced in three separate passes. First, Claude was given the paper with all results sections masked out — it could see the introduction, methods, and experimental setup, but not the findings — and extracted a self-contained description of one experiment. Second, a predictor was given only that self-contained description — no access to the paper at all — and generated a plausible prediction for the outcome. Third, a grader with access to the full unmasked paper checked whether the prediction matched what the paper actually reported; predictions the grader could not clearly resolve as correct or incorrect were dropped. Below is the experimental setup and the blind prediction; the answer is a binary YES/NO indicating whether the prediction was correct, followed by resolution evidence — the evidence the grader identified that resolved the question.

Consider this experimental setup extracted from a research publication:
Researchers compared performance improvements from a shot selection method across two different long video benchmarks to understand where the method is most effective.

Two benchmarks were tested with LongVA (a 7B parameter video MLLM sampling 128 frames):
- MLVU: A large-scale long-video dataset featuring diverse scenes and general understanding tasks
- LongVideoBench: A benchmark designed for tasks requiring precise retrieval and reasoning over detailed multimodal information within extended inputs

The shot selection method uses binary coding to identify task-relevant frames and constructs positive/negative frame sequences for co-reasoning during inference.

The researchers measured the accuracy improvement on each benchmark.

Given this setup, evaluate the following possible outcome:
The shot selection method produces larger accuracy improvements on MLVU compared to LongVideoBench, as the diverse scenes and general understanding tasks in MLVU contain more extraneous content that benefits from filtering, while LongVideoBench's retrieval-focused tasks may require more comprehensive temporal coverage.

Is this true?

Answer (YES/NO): NO